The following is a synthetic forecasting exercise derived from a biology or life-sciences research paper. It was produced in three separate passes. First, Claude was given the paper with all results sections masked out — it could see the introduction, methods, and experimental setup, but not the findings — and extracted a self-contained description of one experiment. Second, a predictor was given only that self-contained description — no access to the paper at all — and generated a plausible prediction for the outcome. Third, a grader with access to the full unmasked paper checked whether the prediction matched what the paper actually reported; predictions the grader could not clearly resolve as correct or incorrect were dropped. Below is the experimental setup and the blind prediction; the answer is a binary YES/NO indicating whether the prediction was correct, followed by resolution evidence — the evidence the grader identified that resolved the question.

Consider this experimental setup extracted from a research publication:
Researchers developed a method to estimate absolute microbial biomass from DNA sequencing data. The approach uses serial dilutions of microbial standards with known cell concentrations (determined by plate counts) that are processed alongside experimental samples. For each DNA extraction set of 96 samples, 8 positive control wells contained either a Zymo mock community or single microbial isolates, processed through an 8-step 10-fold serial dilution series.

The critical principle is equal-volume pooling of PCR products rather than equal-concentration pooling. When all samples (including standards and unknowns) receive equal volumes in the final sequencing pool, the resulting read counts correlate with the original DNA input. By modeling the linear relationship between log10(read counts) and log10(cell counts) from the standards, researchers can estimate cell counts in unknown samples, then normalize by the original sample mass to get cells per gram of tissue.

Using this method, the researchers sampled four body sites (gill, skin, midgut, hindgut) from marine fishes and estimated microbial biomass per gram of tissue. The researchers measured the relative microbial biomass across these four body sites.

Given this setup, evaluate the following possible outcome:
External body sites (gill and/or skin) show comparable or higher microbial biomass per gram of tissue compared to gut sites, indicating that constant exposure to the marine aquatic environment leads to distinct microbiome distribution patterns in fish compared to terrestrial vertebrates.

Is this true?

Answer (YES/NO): YES